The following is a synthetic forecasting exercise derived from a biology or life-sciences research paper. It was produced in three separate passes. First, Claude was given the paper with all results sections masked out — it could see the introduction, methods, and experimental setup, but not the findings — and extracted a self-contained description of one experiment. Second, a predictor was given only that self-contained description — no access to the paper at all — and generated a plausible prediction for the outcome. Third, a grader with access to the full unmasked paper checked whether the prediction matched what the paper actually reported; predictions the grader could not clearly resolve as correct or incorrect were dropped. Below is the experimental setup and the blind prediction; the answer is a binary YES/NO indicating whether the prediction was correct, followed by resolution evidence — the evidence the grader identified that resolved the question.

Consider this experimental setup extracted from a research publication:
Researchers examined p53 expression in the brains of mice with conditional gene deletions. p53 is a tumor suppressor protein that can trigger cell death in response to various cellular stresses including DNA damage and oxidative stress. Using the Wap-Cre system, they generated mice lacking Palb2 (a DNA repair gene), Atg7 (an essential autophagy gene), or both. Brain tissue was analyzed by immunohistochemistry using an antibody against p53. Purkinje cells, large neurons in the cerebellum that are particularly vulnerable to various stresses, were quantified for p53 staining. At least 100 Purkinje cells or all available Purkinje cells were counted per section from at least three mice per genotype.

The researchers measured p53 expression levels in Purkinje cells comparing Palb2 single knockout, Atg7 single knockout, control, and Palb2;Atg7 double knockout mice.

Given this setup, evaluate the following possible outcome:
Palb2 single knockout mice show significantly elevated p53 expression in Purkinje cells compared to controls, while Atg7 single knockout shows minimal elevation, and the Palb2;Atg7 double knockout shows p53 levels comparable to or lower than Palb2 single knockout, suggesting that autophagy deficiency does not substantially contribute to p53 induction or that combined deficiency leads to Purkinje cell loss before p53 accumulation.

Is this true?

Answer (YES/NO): NO